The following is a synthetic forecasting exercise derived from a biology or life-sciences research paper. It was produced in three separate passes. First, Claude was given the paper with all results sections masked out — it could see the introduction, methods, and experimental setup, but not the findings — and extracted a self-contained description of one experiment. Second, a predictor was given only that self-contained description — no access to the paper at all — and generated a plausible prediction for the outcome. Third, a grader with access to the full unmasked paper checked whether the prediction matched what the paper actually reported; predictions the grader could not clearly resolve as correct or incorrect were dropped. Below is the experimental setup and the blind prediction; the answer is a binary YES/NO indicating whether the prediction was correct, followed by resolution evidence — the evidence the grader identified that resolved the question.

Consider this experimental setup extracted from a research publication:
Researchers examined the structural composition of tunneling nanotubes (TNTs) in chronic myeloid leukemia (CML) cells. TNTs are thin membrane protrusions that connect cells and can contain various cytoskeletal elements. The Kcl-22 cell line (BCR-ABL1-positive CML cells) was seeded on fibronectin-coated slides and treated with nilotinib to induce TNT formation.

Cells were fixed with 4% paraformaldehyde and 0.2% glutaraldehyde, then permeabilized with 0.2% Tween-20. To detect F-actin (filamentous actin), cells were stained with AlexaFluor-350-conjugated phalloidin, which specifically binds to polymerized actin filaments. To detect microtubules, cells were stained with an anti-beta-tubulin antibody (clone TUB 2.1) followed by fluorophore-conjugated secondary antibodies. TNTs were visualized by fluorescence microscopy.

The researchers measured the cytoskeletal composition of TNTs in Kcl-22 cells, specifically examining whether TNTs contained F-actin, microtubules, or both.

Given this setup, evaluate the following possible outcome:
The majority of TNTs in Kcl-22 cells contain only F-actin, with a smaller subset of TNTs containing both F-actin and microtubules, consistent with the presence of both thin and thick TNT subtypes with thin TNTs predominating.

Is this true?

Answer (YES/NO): NO